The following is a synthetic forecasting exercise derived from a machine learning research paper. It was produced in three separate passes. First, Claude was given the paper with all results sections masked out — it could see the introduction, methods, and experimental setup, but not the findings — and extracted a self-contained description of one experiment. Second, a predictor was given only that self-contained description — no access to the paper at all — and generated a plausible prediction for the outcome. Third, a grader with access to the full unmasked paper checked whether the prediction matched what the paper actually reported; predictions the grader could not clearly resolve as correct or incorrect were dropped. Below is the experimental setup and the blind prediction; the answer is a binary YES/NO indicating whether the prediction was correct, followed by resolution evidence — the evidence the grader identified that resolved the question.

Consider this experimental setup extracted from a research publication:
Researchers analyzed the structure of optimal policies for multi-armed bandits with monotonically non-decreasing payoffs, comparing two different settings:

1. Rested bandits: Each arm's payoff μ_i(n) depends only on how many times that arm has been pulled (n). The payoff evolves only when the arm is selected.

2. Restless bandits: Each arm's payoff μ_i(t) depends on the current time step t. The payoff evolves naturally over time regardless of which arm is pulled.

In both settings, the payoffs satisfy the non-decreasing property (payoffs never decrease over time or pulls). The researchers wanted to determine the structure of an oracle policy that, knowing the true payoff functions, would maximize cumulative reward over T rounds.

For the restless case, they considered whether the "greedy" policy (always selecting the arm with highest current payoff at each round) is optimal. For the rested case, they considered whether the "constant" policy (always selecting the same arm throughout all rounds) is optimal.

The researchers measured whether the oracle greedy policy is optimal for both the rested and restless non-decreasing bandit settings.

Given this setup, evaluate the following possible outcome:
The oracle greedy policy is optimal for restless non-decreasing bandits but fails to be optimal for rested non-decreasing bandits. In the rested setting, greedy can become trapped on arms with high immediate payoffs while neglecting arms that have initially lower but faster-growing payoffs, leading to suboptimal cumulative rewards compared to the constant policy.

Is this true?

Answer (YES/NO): YES